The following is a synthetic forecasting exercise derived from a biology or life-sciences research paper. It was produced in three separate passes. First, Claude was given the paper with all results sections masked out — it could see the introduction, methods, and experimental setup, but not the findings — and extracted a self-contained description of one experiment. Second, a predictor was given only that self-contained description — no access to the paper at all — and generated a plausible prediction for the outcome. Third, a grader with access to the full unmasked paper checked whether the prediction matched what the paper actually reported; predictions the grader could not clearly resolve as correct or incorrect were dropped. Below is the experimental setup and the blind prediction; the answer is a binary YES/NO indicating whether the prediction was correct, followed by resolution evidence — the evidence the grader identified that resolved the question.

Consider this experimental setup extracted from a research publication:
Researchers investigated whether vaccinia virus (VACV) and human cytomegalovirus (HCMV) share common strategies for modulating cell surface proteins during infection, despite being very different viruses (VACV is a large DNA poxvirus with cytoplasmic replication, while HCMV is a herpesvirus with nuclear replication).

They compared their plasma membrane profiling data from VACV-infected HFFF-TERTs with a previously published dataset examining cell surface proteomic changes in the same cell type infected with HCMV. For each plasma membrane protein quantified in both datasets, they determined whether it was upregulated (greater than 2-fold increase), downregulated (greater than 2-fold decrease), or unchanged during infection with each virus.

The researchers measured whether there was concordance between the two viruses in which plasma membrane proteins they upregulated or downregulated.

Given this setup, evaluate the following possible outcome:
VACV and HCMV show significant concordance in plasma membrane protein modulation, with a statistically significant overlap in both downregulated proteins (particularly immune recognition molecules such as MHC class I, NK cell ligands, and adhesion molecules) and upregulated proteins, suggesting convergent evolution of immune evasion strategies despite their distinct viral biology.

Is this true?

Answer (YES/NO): NO